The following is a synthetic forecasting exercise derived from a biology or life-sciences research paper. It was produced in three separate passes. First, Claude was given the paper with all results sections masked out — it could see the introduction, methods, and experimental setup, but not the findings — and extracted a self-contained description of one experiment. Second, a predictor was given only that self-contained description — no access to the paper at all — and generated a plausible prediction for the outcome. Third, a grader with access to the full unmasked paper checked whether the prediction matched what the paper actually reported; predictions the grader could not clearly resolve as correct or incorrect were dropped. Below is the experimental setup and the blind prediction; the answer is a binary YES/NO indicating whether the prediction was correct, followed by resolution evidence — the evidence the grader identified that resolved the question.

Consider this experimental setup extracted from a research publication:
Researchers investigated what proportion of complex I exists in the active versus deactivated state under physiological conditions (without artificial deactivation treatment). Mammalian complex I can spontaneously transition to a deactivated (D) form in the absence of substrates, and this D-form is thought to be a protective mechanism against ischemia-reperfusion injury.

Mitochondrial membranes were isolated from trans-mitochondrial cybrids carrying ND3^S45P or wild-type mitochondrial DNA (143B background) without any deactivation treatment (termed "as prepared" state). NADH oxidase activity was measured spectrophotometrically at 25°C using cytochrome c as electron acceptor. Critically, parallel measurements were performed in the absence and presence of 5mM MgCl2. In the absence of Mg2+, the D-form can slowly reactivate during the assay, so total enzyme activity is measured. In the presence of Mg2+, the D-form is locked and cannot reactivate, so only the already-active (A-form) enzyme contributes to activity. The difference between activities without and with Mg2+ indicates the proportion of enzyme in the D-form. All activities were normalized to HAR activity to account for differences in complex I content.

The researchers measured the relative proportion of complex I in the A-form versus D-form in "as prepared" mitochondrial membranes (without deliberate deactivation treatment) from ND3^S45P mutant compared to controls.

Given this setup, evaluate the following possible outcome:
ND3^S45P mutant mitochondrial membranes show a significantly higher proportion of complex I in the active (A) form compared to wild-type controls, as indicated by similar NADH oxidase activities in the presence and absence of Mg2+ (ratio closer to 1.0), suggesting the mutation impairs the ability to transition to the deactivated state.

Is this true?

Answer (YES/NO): NO